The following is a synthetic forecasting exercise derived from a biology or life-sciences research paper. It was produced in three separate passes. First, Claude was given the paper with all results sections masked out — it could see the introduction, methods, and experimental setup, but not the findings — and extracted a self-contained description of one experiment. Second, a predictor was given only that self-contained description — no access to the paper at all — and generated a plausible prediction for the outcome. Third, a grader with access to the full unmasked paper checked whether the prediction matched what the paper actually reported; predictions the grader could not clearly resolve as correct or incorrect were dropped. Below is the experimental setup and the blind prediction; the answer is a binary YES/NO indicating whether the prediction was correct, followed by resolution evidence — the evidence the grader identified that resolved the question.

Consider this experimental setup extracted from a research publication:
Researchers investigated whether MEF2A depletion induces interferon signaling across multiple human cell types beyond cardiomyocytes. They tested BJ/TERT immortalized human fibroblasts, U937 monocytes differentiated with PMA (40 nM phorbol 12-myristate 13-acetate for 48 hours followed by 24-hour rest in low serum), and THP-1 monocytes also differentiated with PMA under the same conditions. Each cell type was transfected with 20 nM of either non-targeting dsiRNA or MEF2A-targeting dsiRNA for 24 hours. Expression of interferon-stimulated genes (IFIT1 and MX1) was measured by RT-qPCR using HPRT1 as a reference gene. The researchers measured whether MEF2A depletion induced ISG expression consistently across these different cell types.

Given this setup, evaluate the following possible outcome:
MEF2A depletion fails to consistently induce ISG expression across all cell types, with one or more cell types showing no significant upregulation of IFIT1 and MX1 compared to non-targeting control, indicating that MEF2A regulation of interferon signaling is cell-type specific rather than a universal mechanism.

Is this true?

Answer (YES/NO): NO